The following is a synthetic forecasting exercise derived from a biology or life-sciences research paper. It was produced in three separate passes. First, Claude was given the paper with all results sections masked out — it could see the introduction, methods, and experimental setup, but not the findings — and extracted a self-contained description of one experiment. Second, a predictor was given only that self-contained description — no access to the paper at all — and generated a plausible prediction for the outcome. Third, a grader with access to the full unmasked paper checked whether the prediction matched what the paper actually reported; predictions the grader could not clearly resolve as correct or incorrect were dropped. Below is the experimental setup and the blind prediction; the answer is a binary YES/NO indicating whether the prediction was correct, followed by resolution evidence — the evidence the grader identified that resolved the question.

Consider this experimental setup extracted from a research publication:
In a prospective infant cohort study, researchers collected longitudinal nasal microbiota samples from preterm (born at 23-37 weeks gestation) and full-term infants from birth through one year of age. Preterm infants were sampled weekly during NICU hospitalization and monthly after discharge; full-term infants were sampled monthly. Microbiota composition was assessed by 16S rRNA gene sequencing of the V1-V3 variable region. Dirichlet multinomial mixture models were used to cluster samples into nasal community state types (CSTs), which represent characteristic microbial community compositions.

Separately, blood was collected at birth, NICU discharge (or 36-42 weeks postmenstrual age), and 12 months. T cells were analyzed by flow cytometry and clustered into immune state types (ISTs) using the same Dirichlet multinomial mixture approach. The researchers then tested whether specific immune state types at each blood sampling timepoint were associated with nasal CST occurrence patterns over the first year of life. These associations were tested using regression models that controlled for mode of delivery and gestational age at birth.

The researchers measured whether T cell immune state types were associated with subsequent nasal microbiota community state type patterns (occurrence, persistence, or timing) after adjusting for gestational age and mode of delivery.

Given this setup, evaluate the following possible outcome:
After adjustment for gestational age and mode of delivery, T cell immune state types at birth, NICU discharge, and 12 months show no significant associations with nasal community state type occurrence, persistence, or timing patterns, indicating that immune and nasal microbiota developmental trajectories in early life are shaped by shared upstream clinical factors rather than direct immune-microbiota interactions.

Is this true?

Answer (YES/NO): NO